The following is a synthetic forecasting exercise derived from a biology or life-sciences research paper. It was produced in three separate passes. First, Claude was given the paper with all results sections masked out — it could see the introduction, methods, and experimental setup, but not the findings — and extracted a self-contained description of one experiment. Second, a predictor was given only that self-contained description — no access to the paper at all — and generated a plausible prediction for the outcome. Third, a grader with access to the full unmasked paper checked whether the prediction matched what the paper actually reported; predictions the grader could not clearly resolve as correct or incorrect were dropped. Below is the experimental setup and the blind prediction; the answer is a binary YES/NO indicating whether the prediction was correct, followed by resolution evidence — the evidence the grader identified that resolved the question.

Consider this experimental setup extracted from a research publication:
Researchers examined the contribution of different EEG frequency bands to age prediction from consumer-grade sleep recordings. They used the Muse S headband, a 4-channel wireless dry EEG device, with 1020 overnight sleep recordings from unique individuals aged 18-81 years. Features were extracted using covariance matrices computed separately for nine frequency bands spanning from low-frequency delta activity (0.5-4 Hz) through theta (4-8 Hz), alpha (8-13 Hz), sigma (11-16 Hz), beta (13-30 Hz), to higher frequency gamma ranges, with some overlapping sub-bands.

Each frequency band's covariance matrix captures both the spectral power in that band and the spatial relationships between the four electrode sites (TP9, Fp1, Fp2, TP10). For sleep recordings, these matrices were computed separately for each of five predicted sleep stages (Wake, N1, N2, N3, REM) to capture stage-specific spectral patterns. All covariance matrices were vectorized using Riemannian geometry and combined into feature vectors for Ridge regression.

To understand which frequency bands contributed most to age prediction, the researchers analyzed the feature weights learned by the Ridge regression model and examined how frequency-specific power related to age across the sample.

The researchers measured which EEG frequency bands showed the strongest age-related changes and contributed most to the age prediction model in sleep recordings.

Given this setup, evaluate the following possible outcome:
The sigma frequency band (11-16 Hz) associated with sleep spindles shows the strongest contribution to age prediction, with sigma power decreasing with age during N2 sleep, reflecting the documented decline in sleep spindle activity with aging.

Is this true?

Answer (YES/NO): NO